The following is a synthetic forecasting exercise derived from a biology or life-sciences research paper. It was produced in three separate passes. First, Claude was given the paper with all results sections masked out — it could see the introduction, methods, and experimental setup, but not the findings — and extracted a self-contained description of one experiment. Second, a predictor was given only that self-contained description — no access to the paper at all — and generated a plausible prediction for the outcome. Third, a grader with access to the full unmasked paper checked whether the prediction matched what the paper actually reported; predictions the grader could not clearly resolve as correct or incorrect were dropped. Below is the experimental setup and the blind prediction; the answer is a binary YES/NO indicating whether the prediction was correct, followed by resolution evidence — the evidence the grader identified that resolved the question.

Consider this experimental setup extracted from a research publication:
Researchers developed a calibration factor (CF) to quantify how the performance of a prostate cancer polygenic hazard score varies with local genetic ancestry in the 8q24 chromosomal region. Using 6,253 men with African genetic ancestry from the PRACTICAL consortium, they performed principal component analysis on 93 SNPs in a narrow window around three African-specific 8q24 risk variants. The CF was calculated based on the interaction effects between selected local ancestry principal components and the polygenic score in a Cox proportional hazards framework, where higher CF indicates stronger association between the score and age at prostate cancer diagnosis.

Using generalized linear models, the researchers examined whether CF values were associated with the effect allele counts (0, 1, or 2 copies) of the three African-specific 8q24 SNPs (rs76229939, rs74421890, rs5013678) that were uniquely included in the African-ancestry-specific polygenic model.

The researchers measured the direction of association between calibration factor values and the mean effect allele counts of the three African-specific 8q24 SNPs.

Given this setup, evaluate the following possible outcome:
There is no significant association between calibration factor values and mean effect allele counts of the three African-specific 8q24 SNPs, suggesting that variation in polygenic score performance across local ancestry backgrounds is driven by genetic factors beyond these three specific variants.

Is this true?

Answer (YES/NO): NO